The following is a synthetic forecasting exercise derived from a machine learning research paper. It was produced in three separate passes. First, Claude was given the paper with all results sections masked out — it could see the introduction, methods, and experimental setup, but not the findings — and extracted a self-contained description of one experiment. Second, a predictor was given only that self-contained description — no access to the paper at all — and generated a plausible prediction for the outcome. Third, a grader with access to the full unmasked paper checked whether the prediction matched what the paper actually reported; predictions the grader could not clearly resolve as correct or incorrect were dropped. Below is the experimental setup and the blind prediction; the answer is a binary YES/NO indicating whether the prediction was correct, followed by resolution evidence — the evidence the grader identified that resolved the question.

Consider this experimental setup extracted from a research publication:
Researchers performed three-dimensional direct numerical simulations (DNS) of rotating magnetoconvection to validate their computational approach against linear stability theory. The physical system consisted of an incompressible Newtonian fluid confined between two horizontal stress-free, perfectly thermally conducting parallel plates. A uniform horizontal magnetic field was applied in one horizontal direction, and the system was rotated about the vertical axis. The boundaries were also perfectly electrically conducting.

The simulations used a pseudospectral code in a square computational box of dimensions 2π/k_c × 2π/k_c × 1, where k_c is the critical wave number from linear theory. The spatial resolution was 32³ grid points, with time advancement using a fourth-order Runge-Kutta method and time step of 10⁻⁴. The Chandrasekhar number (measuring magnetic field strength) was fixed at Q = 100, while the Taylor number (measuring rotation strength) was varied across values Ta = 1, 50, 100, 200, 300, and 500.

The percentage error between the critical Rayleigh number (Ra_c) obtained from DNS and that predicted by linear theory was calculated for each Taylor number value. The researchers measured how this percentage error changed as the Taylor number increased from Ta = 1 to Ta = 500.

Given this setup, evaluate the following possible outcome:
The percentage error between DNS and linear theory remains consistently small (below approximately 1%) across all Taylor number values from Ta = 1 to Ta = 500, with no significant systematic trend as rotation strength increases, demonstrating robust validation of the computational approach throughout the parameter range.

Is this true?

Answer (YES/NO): NO